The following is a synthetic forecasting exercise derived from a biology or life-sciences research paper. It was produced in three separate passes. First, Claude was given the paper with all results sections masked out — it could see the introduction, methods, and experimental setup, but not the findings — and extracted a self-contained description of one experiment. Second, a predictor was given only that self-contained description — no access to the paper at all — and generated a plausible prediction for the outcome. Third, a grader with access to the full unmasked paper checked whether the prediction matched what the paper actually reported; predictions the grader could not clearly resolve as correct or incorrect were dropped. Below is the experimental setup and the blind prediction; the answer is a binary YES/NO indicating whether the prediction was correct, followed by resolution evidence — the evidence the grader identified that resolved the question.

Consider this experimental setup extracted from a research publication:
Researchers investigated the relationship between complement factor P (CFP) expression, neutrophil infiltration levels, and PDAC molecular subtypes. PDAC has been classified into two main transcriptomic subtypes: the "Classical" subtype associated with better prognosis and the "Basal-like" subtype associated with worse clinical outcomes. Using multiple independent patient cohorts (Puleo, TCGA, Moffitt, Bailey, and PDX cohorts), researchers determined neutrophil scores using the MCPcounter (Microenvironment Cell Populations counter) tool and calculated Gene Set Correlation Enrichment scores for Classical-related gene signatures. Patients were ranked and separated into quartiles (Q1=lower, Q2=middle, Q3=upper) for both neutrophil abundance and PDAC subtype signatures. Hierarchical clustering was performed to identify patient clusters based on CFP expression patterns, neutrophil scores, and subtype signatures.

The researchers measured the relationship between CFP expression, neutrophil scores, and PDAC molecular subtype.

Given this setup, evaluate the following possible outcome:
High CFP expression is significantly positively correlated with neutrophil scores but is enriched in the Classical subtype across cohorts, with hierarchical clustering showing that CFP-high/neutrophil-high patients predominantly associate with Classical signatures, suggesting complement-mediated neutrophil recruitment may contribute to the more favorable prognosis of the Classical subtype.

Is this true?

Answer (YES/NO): YES